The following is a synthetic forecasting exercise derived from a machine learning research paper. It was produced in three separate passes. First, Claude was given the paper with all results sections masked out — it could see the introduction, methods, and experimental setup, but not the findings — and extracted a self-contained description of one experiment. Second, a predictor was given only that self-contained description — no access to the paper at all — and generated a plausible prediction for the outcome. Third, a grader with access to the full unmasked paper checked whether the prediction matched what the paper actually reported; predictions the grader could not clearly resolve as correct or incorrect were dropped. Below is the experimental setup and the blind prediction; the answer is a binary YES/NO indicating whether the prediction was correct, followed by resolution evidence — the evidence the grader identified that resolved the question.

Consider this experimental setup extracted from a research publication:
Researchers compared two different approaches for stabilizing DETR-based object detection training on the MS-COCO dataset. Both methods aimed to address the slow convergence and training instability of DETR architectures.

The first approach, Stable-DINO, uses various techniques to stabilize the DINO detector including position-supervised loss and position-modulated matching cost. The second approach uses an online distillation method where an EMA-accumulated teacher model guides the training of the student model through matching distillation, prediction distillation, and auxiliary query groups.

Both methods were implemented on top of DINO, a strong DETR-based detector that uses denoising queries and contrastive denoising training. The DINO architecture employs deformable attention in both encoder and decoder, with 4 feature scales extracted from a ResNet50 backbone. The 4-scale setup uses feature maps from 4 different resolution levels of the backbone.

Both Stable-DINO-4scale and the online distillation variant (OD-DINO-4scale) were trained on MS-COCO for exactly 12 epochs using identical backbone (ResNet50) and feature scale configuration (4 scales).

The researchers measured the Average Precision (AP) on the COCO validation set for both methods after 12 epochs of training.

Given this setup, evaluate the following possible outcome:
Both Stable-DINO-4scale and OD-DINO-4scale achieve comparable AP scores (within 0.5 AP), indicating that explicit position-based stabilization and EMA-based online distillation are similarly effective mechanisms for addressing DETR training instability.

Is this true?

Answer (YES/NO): YES